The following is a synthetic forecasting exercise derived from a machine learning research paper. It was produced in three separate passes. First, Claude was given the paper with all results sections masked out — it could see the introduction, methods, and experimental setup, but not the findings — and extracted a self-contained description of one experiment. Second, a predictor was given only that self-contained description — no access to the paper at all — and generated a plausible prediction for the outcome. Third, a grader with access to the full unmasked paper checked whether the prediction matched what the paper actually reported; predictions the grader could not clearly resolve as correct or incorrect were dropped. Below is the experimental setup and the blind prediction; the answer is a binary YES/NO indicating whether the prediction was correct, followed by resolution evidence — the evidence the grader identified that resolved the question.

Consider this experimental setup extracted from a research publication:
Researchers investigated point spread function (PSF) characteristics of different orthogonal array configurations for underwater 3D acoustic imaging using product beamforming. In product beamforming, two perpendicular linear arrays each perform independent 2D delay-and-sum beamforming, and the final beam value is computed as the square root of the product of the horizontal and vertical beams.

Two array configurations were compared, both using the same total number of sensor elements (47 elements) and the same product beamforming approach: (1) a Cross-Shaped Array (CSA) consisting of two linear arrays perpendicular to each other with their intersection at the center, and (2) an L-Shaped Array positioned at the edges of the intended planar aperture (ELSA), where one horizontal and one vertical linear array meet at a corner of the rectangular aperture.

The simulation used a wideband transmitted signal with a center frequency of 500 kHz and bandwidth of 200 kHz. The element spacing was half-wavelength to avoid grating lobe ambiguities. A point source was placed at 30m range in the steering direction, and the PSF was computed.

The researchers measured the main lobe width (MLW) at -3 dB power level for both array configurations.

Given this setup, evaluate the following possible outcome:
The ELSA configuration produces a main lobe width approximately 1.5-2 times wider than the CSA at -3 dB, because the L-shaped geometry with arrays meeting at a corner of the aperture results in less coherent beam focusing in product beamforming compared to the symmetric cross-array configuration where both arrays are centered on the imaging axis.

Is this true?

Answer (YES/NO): NO